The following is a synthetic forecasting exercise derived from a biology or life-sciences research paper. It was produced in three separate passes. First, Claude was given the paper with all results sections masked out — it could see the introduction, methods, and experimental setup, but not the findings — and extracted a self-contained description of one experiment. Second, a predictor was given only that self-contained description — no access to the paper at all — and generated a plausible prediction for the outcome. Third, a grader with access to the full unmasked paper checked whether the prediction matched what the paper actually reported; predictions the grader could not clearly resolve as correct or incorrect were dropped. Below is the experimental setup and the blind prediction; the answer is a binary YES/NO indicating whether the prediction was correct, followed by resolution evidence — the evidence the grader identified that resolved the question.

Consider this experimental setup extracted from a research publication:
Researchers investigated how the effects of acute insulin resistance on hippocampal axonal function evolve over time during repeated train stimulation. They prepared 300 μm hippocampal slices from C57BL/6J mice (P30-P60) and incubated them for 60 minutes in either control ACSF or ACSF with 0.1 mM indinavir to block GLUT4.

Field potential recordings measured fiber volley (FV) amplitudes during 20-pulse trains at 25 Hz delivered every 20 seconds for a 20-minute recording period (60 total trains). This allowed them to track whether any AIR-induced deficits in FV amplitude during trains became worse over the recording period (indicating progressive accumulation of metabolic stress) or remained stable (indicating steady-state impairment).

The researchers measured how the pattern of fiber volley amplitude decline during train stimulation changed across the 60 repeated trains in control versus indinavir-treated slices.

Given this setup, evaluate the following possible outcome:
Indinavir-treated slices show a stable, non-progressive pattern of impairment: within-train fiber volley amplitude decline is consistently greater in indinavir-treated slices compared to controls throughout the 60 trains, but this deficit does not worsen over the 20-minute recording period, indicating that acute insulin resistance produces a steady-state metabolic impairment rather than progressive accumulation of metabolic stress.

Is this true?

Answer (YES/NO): NO